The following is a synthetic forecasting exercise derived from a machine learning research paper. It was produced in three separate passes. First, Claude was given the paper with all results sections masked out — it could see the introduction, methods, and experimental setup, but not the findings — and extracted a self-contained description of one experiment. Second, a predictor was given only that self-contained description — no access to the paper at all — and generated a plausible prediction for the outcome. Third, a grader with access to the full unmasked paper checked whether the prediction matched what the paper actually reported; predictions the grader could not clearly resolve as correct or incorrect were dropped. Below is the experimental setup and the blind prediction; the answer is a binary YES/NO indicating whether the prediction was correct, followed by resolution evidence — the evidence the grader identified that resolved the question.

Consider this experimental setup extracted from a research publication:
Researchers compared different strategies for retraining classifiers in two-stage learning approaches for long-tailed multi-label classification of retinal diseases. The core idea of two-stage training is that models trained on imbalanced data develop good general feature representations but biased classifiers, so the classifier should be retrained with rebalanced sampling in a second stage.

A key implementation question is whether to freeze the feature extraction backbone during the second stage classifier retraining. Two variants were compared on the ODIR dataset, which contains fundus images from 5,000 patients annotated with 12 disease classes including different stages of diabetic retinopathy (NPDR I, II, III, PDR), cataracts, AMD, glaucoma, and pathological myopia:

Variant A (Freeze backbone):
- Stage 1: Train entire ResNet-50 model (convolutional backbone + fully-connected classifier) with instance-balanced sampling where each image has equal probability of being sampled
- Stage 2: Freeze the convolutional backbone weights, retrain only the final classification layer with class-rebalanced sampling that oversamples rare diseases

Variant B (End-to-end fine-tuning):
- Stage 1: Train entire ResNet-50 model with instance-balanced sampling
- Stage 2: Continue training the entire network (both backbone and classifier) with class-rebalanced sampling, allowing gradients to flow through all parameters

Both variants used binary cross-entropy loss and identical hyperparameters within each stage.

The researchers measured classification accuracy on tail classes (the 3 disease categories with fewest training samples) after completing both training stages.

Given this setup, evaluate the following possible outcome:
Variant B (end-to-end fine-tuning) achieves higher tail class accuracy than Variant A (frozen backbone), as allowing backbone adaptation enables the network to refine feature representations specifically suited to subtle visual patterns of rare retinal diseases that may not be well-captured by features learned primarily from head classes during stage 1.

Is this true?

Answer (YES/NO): NO